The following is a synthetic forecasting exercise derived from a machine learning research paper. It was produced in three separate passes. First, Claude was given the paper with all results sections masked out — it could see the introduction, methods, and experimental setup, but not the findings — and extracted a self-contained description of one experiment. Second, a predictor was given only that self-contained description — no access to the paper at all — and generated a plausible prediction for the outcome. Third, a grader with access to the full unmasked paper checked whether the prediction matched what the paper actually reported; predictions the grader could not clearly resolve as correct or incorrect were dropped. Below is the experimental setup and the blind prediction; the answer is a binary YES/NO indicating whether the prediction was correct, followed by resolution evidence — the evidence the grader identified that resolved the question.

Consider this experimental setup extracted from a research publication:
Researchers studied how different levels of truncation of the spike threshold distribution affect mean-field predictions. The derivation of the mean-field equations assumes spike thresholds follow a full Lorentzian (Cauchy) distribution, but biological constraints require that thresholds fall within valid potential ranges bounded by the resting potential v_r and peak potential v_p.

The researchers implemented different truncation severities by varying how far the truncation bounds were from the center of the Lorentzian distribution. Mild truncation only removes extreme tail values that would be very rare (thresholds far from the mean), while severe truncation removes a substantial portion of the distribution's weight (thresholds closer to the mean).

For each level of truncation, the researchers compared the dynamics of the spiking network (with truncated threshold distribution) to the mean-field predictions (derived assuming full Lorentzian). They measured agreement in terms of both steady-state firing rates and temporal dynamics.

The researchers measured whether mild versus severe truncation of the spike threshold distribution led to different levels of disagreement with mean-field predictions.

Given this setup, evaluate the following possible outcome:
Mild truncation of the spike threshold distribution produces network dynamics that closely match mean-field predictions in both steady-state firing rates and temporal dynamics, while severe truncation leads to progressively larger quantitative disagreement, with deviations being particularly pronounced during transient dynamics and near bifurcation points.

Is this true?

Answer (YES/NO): NO